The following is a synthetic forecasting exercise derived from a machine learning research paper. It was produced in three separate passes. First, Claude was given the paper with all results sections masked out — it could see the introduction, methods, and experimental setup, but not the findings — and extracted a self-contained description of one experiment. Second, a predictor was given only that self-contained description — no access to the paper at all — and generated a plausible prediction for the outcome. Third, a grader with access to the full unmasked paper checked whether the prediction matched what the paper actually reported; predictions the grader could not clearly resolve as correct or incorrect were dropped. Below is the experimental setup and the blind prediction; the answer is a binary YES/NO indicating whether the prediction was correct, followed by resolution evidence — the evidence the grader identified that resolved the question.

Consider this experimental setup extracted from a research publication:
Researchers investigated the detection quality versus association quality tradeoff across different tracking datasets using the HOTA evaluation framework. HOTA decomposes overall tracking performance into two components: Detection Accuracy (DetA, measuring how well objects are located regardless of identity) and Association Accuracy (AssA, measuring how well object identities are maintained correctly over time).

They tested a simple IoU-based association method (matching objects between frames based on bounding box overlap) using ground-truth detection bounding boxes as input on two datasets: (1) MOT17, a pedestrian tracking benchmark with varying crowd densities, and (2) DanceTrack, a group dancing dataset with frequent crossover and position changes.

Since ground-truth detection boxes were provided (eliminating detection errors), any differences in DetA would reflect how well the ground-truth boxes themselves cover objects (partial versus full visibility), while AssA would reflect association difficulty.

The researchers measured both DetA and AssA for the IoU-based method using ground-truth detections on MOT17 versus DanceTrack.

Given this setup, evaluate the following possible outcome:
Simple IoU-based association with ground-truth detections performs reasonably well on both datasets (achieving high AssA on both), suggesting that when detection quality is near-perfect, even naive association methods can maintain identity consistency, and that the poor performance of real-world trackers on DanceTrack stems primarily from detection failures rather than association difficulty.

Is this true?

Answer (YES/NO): NO